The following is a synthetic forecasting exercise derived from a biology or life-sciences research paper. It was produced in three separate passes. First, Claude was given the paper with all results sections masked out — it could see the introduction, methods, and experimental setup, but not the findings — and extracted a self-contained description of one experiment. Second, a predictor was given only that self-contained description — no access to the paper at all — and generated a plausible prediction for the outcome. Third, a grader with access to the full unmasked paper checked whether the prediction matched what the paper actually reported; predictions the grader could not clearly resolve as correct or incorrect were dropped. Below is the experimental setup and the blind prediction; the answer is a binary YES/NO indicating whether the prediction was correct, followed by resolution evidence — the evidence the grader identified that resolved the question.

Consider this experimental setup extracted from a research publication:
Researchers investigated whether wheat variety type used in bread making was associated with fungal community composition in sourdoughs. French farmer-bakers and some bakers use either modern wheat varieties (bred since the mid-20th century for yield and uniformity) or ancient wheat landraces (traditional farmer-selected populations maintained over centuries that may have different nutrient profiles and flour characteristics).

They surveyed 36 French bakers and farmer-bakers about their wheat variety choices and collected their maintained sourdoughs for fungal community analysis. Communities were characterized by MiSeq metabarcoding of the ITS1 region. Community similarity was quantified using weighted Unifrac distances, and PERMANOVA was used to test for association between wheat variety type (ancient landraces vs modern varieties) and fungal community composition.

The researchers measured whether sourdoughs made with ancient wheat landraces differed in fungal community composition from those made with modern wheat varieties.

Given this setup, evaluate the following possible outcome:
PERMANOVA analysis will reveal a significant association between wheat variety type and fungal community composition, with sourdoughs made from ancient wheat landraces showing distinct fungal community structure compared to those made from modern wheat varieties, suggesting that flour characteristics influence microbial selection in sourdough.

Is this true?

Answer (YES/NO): NO